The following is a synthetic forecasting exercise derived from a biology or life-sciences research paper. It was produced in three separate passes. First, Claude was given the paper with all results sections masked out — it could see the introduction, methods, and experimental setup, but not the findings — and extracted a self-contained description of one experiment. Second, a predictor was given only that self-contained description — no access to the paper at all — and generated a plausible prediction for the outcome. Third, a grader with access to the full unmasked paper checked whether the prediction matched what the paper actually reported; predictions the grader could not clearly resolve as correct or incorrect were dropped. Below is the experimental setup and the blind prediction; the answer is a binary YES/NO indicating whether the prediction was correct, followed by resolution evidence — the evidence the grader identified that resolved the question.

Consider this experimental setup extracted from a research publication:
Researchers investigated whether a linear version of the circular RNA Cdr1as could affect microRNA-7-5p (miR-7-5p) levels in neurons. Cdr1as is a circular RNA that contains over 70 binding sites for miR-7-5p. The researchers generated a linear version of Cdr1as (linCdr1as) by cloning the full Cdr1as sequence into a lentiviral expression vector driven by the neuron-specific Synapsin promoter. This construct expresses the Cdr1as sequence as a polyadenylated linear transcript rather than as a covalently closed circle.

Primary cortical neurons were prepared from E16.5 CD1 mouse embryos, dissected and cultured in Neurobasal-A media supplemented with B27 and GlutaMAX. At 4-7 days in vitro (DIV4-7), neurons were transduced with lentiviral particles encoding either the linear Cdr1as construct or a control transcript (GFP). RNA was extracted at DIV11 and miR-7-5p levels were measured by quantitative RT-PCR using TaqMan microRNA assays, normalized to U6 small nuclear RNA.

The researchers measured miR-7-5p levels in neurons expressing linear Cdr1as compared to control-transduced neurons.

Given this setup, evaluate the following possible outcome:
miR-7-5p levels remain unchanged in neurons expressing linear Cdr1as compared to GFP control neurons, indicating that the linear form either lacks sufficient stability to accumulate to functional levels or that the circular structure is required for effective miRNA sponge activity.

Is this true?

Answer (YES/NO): NO